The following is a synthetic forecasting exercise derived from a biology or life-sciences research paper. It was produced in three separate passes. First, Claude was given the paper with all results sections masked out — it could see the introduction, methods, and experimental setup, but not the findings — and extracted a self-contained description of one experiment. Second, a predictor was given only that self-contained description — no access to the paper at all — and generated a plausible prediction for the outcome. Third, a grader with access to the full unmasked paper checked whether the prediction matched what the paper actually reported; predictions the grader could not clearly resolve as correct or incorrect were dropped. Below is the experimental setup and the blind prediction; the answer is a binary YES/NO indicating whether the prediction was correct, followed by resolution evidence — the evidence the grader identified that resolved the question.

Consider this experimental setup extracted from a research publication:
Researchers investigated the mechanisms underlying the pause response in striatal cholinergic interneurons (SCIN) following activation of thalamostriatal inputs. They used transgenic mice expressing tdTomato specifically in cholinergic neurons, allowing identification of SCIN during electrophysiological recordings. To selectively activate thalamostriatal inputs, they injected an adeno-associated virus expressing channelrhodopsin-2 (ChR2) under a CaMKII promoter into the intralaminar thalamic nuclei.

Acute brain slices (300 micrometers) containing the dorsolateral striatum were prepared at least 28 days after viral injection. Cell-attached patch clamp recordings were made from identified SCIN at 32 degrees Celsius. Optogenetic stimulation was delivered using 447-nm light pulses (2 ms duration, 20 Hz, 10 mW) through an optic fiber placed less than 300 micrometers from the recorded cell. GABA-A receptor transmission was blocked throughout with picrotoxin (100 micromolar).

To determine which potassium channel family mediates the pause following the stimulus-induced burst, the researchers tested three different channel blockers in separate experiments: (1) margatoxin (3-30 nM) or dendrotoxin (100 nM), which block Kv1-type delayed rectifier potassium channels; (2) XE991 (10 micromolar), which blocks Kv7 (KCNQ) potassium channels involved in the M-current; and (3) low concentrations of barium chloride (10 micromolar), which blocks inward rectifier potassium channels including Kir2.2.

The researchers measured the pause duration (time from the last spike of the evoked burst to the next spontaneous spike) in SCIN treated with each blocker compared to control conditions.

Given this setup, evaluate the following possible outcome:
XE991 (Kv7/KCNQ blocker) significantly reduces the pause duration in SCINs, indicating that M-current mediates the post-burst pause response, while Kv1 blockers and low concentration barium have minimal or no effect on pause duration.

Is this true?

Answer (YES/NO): NO